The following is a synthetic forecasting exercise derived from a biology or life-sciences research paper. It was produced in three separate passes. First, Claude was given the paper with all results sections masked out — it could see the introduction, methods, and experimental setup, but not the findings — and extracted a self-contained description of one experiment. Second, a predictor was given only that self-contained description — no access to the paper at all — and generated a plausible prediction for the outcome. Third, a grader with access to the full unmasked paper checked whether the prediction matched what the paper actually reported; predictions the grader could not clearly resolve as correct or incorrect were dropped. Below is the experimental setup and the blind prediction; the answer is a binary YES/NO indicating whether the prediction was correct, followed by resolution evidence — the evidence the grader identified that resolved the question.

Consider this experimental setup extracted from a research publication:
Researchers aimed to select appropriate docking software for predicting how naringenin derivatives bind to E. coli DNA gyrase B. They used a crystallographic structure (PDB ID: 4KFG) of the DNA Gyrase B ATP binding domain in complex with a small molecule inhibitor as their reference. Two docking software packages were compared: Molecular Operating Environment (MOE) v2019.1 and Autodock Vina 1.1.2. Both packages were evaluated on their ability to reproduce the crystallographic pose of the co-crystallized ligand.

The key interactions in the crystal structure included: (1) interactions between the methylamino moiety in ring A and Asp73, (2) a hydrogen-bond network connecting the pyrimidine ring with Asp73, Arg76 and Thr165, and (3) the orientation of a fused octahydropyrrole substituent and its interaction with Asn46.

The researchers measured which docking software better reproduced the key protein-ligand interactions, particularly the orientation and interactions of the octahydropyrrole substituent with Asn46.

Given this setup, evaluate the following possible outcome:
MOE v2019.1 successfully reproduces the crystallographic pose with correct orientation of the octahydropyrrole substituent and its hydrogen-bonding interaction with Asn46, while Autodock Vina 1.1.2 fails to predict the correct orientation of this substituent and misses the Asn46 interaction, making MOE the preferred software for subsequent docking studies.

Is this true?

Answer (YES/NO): NO